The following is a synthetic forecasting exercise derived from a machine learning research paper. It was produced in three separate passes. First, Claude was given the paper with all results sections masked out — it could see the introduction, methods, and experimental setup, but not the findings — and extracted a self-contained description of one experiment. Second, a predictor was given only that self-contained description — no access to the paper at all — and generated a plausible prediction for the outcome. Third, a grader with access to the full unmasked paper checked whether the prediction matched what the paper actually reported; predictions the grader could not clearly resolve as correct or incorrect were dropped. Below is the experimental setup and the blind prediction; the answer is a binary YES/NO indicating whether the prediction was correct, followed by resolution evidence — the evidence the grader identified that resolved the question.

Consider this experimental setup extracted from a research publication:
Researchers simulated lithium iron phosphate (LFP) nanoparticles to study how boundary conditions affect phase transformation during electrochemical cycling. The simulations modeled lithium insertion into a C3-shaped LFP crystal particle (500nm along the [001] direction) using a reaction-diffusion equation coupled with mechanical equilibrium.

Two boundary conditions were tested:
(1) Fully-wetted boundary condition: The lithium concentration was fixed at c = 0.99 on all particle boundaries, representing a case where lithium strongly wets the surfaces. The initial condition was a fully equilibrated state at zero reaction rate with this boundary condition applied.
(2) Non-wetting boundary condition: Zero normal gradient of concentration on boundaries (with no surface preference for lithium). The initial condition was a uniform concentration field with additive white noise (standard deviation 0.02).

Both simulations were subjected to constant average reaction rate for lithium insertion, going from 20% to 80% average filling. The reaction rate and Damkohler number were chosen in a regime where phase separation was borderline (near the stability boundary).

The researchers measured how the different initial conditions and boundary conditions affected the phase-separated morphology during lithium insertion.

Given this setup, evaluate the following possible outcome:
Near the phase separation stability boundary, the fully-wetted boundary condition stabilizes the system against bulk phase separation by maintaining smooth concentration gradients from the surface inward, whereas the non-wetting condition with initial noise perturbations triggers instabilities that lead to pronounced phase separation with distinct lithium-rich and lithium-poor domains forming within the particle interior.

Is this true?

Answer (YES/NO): NO